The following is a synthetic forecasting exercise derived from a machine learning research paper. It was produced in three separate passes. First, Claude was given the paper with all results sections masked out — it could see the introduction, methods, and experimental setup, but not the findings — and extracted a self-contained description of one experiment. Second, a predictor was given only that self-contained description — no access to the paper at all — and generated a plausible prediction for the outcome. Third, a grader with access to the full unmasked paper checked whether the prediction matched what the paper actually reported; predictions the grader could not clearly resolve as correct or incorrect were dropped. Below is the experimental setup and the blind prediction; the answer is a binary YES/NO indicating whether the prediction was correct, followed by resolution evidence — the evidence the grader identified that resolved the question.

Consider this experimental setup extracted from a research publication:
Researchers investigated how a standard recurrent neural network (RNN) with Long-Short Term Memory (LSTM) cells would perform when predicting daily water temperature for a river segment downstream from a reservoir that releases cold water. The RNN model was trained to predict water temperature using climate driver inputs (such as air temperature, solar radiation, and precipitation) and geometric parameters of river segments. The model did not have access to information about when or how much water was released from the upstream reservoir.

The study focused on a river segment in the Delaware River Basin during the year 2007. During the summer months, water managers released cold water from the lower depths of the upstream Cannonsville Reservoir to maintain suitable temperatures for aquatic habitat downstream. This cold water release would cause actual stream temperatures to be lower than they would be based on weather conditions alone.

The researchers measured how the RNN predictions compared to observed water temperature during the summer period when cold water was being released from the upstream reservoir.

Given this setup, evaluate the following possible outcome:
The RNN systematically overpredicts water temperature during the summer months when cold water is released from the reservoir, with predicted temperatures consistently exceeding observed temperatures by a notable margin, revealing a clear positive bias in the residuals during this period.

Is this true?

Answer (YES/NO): YES